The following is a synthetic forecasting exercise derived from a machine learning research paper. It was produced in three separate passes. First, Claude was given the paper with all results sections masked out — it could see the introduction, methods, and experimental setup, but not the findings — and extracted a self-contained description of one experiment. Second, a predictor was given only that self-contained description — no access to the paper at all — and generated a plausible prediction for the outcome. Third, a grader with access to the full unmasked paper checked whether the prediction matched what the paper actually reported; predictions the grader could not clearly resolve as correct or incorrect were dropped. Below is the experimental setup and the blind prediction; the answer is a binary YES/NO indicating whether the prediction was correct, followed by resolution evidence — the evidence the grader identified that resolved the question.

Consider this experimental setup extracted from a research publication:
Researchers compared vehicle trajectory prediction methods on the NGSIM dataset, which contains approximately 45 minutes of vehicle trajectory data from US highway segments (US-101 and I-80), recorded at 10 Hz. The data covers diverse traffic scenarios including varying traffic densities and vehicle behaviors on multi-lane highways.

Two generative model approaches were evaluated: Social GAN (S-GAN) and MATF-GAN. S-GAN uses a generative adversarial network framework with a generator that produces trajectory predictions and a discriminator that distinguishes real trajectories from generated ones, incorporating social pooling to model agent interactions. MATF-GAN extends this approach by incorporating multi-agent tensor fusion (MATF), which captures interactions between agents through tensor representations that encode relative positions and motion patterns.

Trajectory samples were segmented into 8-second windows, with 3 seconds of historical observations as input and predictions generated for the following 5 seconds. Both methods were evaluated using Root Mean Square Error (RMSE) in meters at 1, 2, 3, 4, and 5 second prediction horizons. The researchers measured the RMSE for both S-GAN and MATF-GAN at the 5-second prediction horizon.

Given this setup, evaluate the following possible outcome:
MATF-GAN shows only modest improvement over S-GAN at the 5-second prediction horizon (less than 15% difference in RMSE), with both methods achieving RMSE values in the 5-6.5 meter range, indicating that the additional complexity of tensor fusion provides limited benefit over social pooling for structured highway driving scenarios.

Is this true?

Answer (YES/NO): NO